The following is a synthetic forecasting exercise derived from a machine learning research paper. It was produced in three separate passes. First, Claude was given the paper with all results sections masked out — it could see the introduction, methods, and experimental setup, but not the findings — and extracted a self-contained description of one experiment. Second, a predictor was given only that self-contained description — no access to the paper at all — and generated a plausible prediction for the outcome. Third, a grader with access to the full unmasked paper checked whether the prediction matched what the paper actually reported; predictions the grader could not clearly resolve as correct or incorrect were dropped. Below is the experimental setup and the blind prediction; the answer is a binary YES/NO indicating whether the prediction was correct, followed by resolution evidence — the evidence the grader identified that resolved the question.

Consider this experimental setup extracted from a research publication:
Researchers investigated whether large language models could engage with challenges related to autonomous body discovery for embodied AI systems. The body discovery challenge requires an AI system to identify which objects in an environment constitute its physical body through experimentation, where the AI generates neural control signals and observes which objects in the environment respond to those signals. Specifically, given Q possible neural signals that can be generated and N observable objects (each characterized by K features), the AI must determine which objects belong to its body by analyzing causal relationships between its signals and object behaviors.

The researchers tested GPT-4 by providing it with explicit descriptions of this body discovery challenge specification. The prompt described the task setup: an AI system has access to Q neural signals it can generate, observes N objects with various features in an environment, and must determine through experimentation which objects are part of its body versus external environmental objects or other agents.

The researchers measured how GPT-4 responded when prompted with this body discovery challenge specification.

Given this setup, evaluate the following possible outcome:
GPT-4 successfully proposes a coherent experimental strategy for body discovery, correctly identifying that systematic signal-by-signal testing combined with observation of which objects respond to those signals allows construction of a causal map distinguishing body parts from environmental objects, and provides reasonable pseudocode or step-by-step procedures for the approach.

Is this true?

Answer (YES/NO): NO